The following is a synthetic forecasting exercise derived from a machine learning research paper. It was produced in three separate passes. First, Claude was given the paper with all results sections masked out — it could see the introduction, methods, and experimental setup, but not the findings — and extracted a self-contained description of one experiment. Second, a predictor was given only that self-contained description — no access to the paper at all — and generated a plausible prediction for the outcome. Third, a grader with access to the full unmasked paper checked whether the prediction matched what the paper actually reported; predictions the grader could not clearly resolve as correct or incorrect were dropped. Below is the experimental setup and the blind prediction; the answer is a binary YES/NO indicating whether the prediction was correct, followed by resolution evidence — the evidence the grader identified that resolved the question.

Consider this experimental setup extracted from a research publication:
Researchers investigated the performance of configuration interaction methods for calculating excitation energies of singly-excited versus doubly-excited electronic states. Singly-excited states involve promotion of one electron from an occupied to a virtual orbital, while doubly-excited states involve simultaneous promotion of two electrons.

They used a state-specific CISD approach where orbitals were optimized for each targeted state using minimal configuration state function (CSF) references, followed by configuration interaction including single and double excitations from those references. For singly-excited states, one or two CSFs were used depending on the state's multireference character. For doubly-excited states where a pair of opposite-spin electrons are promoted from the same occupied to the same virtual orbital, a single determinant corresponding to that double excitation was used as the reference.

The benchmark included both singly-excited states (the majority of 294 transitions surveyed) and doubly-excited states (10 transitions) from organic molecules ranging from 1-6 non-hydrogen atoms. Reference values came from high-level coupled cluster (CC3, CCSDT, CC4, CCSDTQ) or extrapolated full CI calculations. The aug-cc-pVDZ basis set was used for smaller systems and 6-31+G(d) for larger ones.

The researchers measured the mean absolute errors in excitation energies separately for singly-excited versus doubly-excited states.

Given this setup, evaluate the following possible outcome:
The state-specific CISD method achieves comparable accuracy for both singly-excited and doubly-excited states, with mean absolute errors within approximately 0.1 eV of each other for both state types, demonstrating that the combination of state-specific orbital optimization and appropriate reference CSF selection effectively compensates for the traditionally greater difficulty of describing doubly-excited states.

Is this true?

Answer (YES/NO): YES